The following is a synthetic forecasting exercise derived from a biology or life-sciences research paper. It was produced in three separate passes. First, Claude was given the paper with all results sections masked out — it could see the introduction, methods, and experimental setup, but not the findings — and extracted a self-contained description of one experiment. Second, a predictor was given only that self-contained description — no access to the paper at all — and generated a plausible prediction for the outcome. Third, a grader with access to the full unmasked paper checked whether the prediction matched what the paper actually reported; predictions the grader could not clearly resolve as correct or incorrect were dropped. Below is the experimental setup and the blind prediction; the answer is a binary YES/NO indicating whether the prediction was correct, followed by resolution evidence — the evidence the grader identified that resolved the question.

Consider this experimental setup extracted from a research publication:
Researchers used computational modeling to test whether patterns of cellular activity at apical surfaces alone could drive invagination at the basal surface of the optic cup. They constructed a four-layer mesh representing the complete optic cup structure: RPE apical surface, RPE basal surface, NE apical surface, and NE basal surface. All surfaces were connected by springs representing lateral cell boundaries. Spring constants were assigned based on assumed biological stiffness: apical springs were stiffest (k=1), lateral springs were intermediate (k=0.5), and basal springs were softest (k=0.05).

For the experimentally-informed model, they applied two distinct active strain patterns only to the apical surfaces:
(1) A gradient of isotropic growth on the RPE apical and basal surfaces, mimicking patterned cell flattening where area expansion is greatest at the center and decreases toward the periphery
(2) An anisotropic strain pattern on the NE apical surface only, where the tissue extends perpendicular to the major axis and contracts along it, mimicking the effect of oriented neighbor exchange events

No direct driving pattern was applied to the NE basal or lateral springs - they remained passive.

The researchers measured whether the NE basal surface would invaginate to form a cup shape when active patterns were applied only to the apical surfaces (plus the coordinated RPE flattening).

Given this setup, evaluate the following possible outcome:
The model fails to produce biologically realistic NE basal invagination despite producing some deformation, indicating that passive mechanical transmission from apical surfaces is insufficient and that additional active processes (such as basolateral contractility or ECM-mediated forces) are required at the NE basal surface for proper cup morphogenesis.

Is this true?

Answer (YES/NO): NO